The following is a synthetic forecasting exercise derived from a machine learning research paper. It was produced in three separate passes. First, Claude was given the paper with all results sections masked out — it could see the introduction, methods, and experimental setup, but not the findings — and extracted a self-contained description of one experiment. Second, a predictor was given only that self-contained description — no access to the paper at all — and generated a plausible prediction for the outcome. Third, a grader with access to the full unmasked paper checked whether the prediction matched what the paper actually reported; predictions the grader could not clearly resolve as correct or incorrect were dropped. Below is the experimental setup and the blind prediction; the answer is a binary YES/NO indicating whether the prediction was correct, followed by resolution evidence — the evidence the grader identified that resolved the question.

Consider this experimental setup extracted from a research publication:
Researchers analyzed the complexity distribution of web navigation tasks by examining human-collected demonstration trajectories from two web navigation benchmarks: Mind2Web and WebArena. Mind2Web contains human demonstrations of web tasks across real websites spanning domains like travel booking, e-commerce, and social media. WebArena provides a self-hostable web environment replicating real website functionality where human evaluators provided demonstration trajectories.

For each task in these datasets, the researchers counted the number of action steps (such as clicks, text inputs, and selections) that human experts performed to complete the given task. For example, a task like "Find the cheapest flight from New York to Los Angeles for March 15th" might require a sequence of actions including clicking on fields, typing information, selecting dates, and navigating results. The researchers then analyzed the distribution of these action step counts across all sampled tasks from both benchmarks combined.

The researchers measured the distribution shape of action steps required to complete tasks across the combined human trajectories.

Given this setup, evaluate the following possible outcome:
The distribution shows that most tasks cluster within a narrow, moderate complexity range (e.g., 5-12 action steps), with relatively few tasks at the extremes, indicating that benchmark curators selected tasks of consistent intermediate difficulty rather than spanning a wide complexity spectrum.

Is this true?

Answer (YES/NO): NO